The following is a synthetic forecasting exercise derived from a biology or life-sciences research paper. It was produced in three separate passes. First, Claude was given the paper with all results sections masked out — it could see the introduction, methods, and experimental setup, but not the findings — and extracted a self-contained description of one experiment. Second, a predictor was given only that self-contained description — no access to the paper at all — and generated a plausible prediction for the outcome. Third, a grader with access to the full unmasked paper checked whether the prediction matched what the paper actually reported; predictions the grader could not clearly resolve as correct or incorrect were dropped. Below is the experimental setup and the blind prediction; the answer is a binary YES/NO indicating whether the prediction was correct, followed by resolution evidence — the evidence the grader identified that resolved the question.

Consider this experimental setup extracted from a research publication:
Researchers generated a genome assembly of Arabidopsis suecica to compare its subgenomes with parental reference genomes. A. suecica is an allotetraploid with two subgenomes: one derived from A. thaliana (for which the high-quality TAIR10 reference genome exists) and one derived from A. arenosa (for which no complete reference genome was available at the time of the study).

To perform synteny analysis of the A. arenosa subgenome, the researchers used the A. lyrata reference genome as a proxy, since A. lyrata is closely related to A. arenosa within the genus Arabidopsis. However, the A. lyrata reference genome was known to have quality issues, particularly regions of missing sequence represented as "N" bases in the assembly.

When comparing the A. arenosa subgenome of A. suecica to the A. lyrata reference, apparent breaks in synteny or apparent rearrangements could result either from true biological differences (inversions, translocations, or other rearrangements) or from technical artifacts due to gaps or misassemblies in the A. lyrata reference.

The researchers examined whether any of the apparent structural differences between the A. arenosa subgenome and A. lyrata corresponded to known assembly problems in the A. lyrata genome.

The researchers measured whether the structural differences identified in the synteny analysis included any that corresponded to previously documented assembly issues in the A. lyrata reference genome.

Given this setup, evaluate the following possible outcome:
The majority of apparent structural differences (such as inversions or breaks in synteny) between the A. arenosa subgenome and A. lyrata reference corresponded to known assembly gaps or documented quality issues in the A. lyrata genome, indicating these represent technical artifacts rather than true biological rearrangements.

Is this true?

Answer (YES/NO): NO